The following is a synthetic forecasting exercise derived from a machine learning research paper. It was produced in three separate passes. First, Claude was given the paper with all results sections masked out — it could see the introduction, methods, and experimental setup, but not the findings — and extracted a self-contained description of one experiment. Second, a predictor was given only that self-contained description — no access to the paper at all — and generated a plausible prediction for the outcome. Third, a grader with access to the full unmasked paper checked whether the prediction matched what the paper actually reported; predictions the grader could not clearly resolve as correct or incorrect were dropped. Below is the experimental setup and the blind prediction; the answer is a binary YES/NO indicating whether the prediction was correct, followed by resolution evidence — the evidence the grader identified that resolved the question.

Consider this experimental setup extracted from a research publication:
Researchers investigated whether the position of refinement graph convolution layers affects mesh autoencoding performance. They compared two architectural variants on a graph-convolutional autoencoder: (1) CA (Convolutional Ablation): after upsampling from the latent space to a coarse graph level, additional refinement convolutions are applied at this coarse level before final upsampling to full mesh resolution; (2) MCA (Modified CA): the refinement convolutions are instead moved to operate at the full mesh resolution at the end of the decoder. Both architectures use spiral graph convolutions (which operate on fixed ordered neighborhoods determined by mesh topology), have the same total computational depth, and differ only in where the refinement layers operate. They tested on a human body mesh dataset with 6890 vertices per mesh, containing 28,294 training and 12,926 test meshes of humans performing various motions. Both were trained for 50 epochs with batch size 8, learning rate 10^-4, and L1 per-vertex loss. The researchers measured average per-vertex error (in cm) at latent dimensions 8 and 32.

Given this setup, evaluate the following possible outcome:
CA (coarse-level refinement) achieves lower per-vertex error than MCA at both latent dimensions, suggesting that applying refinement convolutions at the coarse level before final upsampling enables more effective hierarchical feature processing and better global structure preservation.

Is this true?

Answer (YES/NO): NO